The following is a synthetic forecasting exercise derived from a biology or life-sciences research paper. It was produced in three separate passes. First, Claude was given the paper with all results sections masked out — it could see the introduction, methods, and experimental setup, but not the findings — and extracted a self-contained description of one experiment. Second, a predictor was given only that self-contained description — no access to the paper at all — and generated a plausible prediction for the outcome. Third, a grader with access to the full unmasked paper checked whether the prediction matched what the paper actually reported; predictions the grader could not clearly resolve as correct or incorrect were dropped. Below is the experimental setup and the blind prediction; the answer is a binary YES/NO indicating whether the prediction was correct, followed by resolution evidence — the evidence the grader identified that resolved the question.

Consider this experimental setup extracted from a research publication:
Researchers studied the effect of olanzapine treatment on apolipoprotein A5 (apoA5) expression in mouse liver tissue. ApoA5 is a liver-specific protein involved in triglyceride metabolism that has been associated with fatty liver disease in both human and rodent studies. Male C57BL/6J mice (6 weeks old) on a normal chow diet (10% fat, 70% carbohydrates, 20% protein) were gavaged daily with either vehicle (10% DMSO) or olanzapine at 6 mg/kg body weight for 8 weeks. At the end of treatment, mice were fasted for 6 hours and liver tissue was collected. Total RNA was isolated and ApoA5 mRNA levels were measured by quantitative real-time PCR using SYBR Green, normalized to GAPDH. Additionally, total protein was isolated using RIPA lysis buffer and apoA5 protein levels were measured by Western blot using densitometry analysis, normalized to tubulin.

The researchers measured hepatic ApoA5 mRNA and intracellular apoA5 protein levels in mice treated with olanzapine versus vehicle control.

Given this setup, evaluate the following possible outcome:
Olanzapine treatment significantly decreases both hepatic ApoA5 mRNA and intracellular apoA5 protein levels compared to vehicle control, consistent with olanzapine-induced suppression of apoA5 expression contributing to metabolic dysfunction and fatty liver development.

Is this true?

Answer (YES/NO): NO